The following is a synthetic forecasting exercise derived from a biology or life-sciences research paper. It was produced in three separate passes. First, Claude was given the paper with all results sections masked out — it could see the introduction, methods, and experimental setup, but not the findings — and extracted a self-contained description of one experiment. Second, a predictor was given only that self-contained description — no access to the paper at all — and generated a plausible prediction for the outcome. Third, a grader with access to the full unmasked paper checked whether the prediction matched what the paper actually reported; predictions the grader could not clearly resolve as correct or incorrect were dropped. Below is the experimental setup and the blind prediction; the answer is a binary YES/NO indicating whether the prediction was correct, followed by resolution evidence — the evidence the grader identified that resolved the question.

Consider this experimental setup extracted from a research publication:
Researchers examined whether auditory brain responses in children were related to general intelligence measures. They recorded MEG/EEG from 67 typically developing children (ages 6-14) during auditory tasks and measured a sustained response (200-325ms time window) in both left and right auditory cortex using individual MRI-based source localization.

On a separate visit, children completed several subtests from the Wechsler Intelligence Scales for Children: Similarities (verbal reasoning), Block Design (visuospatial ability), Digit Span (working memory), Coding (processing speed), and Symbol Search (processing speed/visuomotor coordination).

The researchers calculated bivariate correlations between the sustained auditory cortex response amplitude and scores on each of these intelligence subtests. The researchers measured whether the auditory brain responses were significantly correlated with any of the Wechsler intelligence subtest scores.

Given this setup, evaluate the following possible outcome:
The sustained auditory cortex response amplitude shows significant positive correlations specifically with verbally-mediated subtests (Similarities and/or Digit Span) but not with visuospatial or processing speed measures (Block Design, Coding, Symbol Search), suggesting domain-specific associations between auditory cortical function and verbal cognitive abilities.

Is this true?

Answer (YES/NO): NO